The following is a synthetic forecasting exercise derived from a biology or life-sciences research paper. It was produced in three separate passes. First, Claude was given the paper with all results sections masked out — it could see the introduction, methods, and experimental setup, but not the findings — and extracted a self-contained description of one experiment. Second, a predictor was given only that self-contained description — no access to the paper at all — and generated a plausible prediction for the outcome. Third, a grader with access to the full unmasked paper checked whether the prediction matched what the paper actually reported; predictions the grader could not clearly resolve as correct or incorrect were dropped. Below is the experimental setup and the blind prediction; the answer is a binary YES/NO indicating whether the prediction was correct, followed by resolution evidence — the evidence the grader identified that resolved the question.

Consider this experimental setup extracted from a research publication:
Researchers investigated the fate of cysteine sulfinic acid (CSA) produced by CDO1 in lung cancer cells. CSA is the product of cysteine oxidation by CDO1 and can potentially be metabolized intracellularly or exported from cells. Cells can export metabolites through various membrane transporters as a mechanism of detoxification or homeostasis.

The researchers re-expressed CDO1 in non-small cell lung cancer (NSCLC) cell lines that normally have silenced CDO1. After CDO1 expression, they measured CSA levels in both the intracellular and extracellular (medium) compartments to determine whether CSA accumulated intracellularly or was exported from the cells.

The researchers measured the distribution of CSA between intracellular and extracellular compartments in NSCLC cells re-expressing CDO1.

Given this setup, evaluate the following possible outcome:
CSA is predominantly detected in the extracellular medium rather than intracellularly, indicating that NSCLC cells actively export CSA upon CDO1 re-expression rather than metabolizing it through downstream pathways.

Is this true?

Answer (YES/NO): NO